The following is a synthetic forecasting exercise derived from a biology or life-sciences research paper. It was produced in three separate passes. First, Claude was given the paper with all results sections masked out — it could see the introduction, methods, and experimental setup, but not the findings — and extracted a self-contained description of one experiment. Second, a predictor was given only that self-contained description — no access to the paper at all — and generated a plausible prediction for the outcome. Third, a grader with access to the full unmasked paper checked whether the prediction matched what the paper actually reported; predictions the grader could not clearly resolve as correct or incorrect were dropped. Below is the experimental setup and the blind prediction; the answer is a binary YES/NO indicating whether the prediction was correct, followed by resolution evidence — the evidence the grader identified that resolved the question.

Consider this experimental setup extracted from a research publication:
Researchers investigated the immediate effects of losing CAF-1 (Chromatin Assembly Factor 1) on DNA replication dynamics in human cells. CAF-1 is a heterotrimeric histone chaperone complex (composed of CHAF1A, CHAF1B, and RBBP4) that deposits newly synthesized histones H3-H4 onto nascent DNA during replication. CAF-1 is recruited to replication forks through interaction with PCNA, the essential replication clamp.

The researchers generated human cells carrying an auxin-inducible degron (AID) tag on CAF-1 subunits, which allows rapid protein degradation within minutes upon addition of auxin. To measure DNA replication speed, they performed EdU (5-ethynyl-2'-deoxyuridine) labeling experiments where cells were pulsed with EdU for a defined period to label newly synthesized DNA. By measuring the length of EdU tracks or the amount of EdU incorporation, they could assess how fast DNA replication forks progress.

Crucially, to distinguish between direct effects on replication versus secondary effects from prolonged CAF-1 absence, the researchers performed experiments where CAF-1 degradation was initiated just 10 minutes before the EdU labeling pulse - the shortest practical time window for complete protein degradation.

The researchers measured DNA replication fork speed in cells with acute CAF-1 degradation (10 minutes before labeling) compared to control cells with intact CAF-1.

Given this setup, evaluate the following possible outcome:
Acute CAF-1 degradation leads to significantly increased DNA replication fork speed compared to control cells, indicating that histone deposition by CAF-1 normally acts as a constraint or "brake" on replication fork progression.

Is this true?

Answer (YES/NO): NO